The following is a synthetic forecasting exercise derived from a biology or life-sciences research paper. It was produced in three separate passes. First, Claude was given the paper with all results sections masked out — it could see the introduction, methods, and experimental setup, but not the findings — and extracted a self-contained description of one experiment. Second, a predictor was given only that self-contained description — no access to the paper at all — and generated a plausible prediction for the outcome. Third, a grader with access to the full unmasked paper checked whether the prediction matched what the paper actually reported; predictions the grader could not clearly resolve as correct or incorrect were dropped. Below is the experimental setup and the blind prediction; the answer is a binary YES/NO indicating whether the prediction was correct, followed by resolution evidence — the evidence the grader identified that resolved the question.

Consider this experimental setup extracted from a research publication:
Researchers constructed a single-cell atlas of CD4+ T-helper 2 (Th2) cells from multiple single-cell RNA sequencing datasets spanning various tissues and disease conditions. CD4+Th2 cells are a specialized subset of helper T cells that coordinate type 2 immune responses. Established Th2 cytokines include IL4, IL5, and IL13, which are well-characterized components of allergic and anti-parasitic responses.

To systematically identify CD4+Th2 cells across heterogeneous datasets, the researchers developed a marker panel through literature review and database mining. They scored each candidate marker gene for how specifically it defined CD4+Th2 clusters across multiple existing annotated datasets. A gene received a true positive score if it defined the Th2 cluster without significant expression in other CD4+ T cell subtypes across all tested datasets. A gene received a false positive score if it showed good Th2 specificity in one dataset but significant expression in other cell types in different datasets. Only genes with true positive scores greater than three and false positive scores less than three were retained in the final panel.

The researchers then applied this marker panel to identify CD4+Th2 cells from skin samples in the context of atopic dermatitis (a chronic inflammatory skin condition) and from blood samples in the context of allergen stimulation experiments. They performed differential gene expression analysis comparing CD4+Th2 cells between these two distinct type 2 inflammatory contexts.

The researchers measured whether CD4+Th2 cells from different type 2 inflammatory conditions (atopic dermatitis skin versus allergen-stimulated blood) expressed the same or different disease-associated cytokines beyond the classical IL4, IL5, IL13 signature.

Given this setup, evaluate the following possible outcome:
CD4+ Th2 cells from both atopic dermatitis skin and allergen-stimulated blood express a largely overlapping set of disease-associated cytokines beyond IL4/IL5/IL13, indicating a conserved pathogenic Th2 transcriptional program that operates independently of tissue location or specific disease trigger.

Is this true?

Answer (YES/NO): NO